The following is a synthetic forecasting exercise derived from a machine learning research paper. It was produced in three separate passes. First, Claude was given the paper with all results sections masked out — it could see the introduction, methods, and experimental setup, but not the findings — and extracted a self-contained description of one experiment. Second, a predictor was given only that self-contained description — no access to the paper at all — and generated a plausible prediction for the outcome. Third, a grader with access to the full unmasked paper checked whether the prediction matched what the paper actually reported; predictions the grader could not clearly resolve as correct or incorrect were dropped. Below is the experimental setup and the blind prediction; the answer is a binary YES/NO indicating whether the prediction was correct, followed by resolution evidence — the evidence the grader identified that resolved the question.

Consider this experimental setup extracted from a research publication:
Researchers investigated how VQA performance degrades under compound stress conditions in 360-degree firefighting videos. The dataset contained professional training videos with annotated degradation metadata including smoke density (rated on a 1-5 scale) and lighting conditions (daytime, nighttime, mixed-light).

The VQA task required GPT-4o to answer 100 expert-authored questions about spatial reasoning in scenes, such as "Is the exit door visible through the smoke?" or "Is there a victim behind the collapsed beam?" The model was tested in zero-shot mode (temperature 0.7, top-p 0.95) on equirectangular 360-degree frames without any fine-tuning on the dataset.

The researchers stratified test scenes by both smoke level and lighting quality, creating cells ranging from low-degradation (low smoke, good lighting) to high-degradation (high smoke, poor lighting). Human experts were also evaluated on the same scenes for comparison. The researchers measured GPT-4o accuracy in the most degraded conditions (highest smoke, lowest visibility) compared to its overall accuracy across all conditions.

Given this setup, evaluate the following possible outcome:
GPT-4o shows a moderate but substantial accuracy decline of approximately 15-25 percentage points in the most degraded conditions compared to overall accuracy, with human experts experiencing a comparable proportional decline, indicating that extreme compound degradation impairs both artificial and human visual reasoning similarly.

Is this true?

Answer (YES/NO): NO